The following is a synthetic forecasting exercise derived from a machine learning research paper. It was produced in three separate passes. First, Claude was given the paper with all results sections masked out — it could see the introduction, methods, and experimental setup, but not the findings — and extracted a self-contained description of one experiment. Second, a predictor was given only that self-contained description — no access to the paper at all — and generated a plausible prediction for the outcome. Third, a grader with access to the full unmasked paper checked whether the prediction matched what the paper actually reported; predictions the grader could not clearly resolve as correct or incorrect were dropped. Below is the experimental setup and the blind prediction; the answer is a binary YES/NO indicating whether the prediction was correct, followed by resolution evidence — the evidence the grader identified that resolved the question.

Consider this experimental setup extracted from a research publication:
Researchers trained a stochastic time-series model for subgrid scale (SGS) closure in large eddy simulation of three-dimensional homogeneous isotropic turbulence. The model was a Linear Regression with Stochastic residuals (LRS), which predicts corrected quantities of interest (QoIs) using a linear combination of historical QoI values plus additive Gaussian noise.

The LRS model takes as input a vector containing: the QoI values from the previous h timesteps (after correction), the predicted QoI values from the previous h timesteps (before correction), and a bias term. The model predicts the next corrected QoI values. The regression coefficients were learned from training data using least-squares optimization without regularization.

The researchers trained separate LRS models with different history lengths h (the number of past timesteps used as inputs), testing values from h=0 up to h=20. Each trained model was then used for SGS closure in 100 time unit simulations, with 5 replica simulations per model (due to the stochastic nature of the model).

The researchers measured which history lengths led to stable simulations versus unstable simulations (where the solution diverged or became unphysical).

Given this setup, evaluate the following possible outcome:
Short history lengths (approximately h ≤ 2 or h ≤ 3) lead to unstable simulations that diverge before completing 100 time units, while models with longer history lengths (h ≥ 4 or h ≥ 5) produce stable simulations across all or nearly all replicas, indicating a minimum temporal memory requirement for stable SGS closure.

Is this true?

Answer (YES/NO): NO